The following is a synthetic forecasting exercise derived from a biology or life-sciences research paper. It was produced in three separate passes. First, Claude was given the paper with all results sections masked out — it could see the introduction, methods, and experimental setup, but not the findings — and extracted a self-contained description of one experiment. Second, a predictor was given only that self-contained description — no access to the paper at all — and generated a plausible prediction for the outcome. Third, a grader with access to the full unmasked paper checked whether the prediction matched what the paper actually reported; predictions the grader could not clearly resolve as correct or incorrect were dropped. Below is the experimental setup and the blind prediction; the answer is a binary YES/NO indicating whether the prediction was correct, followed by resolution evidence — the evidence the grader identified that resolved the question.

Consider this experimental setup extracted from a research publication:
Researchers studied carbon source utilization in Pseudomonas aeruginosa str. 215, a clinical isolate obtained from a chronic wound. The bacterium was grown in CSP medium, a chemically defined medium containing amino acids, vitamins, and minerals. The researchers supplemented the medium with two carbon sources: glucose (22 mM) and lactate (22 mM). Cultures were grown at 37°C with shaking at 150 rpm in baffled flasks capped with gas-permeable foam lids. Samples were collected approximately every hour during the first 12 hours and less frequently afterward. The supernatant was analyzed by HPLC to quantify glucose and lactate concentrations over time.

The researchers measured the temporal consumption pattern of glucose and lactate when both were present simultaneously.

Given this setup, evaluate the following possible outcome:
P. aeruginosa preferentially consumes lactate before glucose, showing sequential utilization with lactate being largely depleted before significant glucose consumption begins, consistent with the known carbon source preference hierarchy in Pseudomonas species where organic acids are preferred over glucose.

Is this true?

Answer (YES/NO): YES